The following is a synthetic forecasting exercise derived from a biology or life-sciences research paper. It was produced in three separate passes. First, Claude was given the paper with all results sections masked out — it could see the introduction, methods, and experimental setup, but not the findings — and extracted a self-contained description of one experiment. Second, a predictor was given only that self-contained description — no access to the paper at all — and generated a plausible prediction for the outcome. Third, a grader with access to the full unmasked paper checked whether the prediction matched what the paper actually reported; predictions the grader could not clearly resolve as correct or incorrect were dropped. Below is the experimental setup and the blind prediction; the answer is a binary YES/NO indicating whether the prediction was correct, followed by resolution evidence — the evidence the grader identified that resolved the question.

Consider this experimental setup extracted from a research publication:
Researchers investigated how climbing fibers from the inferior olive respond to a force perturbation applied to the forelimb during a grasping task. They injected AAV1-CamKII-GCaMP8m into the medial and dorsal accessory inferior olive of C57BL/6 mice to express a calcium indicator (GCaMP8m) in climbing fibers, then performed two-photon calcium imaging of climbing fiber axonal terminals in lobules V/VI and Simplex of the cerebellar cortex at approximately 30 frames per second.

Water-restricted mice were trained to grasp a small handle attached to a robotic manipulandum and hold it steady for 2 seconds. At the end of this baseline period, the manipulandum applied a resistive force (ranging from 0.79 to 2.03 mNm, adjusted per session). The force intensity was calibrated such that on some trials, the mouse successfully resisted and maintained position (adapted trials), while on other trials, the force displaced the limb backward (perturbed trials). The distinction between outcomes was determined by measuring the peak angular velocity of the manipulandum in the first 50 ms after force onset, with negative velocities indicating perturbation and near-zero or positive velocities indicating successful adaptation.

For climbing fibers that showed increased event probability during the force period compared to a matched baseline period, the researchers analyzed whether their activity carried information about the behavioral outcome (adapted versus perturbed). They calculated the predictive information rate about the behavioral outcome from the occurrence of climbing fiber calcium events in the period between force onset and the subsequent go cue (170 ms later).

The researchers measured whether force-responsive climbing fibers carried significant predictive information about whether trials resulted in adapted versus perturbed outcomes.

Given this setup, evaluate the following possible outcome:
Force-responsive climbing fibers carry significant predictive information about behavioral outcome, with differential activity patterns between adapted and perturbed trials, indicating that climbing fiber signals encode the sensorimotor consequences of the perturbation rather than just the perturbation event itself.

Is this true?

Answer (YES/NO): YES